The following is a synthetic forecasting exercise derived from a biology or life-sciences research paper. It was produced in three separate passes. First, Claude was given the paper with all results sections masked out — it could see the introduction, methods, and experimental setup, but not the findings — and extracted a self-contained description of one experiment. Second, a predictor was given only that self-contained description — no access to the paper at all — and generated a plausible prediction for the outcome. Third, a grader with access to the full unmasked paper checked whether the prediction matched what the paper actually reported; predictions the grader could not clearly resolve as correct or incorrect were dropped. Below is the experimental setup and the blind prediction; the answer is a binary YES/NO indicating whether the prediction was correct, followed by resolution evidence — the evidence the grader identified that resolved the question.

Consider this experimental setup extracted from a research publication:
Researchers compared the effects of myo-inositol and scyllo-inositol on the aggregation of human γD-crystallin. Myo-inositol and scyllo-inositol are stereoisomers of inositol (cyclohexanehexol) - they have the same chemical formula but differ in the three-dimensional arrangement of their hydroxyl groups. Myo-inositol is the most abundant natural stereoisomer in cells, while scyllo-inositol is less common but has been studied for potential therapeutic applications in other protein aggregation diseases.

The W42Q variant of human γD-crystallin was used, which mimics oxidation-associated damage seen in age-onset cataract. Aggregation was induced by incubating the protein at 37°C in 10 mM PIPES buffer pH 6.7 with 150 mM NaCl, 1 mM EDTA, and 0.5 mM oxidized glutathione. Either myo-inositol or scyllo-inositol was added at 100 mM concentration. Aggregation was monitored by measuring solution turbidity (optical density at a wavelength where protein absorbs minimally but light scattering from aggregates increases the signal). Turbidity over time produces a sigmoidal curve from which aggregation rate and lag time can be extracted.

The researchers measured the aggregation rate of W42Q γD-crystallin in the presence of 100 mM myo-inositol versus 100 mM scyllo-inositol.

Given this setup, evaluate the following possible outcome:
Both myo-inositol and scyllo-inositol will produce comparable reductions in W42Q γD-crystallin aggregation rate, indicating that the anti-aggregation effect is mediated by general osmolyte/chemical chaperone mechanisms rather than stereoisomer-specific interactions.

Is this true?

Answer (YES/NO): NO